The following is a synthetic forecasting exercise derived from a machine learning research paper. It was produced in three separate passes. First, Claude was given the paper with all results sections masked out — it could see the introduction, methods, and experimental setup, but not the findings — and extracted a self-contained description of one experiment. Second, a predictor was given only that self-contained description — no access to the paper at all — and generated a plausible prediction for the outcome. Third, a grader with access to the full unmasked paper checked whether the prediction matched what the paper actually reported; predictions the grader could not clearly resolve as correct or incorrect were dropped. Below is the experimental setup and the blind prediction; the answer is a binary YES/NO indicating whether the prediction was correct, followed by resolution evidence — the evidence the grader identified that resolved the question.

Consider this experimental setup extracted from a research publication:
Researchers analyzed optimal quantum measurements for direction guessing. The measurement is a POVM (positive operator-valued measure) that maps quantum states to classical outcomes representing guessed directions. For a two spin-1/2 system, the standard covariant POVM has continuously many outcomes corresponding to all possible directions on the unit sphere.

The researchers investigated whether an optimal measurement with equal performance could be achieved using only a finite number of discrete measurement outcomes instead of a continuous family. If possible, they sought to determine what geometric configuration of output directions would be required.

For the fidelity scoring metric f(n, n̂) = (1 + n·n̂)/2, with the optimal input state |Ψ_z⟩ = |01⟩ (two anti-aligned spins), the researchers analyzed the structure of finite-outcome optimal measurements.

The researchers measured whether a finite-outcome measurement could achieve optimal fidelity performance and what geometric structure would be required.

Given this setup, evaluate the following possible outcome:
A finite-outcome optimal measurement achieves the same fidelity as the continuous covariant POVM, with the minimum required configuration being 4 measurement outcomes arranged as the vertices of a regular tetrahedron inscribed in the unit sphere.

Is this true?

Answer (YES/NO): YES